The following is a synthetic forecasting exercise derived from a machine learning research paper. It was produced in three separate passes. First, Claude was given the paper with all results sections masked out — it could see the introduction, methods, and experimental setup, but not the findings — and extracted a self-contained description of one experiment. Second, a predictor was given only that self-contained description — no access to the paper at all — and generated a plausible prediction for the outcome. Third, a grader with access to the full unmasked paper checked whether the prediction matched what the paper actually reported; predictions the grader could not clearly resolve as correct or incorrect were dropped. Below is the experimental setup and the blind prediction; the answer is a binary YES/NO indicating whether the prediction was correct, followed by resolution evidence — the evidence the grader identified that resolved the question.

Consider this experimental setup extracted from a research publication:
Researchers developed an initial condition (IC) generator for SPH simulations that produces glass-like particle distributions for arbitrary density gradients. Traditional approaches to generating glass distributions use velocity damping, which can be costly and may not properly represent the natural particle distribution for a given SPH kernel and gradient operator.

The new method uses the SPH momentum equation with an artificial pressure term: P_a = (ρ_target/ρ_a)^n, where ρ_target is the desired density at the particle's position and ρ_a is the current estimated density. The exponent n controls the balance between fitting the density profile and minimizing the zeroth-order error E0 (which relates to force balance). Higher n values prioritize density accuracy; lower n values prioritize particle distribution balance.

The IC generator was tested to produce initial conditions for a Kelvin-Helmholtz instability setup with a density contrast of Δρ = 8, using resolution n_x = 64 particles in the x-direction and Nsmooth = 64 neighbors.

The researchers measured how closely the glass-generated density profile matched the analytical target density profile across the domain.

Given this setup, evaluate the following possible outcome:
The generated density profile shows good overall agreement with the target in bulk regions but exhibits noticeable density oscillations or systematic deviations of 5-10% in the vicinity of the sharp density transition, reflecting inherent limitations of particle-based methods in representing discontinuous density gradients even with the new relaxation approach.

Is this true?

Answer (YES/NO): NO